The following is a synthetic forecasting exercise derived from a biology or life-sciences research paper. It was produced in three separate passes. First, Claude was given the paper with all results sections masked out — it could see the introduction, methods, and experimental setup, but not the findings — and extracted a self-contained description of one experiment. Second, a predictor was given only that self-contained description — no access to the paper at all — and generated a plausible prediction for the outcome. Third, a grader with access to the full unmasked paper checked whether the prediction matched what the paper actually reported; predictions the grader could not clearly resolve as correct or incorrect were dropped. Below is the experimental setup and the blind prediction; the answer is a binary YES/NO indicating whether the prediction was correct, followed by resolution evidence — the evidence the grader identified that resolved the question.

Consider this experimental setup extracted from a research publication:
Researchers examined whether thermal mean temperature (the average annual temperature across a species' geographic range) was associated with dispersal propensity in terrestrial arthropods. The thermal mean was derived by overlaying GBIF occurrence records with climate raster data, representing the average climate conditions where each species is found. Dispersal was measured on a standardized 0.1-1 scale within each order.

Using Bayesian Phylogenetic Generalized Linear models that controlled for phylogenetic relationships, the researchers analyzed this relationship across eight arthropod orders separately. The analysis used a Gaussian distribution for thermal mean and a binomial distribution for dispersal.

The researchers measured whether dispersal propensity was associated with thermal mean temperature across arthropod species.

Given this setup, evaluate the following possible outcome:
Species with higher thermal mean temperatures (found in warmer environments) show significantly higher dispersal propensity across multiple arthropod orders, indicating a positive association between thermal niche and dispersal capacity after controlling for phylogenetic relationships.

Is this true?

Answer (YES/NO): YES